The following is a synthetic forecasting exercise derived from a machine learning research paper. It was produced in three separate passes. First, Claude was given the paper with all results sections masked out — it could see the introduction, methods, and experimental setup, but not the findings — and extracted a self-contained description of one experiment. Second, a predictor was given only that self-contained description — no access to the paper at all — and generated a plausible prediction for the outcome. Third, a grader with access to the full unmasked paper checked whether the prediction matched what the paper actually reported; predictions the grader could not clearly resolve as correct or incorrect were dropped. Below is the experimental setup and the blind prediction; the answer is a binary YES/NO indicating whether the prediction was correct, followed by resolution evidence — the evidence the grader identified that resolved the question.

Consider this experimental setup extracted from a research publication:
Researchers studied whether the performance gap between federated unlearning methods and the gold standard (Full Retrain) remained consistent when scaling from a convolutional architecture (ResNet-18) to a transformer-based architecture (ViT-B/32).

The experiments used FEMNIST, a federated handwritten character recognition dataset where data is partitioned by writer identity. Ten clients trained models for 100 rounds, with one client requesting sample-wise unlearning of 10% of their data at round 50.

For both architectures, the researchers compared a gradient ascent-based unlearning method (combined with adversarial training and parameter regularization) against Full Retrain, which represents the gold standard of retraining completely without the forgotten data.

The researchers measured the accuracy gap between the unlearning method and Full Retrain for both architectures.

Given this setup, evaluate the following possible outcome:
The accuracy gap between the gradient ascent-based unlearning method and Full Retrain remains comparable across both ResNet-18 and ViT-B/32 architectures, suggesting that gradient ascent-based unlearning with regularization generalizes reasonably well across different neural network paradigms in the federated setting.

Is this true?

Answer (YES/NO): YES